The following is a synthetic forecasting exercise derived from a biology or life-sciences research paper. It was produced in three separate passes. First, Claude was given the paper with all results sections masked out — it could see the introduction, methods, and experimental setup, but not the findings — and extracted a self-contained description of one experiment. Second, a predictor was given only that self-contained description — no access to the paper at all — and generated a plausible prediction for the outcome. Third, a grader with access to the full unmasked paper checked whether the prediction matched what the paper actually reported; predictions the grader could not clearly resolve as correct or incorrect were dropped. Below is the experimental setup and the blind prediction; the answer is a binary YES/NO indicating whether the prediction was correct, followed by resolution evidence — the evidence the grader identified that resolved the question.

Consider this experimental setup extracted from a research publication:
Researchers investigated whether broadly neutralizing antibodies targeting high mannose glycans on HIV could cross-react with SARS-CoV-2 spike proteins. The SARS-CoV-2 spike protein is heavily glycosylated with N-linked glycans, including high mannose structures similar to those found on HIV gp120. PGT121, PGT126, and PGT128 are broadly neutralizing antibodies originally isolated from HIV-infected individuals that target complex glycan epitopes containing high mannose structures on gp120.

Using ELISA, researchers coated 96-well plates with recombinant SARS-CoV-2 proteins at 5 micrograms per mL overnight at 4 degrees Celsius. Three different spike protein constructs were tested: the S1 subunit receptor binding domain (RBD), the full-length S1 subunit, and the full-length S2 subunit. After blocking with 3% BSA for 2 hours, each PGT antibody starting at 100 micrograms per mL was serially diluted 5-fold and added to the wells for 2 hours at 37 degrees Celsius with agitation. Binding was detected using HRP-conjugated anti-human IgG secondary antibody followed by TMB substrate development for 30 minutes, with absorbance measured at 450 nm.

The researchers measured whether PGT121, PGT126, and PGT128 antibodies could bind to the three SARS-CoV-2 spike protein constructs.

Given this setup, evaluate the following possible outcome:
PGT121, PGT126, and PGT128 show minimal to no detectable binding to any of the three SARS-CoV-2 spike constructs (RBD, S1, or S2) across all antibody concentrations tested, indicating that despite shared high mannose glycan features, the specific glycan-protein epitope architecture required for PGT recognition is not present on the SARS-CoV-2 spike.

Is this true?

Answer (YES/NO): NO